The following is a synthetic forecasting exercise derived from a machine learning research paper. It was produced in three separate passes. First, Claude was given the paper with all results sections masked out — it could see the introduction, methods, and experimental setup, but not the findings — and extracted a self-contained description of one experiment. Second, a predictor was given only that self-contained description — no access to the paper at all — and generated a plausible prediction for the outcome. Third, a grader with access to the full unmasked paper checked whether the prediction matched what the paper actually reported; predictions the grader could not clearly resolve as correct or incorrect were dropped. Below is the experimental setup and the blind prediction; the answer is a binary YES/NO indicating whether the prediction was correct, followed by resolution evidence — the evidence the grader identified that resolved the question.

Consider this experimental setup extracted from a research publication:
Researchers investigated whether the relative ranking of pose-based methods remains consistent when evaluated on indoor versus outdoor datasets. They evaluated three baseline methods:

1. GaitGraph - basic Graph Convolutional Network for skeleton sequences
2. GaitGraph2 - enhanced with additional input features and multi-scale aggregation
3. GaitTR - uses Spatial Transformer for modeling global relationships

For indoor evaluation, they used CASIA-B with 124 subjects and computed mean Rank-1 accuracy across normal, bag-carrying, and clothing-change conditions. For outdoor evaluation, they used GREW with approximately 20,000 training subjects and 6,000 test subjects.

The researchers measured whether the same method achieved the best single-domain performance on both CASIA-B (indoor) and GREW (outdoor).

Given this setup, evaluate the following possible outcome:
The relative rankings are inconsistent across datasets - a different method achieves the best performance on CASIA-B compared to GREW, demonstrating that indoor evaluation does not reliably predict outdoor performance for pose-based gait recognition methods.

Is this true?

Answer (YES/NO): NO